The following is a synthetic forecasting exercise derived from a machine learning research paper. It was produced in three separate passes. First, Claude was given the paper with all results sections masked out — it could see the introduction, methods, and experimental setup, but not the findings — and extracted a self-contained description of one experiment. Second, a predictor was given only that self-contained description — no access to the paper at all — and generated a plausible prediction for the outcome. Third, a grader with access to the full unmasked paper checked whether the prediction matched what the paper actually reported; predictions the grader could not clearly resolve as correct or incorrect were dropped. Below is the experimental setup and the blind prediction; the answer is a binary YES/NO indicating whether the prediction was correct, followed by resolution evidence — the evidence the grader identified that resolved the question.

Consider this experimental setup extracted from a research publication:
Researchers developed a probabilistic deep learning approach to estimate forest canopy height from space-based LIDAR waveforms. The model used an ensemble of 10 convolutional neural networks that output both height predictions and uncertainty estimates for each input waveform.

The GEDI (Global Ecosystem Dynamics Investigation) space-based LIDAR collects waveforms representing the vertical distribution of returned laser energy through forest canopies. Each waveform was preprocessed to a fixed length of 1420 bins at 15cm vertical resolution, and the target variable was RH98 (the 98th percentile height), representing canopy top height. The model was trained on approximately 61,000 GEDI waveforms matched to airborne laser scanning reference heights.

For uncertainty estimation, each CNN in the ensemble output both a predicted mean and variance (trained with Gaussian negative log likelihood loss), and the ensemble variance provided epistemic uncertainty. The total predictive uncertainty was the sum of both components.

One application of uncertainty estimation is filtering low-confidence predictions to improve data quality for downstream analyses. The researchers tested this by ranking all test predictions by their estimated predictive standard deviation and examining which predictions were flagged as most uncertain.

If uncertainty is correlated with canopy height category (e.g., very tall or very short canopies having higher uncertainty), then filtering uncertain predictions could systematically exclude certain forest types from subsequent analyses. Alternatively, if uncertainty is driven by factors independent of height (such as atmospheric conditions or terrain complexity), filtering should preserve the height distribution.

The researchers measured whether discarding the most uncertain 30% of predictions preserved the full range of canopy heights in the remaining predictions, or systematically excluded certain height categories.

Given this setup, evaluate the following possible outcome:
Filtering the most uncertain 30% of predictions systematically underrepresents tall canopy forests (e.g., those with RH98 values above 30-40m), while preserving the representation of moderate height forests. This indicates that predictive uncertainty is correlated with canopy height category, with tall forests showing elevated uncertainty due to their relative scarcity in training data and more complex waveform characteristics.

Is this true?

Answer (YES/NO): NO